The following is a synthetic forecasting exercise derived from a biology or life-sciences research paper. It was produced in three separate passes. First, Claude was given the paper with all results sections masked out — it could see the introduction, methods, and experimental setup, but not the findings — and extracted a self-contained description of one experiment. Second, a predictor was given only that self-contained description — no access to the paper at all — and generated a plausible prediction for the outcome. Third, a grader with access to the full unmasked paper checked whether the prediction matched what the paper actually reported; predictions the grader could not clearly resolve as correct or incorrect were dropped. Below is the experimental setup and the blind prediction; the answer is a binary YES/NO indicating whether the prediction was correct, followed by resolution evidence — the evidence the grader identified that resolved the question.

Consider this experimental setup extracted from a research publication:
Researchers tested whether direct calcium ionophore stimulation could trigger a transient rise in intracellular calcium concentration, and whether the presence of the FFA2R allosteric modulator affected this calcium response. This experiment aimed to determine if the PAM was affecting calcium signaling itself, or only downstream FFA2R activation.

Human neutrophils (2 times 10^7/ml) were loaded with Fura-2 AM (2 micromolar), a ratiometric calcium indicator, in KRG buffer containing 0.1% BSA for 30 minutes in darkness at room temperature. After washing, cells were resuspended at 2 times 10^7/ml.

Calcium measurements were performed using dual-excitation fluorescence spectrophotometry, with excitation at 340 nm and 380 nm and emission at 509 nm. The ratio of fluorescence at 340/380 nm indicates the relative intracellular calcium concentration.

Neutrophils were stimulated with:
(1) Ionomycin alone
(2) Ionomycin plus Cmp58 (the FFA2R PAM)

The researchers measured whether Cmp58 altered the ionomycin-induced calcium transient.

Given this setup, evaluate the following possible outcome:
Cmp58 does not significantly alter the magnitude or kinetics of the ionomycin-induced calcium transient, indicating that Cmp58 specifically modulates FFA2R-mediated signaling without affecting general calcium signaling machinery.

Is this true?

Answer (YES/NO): YES